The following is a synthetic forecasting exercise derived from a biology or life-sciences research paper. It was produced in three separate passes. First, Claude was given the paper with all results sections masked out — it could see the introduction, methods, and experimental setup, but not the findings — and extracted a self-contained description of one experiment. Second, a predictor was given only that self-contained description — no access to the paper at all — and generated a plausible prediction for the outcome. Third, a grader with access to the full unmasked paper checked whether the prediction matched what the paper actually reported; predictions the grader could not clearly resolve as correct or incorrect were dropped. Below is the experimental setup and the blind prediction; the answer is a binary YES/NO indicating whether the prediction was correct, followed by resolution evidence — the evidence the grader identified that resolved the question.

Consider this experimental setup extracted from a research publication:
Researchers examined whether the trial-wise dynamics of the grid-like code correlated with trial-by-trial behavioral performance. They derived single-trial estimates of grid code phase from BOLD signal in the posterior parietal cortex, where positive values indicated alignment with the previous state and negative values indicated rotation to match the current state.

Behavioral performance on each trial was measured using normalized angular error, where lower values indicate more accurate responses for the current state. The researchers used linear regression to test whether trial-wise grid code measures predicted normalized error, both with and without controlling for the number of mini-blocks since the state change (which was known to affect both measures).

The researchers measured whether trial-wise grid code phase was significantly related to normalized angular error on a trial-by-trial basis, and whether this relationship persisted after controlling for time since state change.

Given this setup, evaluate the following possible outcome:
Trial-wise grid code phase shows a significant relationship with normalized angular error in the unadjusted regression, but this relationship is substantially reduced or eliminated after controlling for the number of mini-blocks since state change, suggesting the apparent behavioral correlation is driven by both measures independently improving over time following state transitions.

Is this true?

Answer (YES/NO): YES